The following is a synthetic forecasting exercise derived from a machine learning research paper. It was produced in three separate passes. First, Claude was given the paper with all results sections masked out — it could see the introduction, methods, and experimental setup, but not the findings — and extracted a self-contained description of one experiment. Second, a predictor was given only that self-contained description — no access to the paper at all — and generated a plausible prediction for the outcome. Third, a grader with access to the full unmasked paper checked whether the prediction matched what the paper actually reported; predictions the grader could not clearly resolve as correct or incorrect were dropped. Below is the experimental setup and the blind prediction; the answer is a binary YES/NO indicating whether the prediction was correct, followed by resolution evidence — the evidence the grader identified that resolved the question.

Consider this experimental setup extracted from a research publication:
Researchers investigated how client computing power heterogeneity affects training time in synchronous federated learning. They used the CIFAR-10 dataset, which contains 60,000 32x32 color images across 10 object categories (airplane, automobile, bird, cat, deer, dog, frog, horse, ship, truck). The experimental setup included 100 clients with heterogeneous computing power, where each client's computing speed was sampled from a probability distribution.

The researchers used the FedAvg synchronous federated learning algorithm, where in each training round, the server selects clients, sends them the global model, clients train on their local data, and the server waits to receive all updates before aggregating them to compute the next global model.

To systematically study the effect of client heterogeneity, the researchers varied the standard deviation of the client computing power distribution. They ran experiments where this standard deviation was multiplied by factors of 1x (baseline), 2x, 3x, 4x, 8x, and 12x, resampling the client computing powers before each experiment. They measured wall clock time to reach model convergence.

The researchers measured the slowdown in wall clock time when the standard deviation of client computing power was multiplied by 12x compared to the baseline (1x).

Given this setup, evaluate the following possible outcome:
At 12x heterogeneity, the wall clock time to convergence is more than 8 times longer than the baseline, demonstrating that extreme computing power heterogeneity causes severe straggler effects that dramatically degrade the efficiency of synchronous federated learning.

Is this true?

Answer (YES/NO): NO